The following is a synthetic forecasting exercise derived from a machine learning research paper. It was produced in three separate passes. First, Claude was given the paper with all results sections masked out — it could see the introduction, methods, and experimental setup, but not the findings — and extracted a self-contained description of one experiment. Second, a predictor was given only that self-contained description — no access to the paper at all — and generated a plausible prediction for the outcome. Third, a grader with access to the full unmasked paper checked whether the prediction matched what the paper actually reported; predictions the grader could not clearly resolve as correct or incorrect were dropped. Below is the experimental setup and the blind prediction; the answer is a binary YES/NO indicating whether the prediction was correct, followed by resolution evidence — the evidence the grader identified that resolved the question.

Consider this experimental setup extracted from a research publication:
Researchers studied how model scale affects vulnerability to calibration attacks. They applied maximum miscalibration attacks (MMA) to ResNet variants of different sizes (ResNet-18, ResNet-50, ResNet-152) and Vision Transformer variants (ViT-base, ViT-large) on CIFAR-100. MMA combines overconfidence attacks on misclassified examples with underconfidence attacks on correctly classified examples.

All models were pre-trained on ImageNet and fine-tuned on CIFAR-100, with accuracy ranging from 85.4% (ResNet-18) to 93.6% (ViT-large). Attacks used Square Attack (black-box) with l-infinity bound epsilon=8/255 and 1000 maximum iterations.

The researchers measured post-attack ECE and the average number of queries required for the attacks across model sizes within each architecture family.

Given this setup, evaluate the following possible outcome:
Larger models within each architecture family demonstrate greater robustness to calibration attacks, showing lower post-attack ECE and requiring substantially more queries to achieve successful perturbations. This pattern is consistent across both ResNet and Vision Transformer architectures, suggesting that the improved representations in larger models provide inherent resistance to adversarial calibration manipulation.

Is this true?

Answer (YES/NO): NO